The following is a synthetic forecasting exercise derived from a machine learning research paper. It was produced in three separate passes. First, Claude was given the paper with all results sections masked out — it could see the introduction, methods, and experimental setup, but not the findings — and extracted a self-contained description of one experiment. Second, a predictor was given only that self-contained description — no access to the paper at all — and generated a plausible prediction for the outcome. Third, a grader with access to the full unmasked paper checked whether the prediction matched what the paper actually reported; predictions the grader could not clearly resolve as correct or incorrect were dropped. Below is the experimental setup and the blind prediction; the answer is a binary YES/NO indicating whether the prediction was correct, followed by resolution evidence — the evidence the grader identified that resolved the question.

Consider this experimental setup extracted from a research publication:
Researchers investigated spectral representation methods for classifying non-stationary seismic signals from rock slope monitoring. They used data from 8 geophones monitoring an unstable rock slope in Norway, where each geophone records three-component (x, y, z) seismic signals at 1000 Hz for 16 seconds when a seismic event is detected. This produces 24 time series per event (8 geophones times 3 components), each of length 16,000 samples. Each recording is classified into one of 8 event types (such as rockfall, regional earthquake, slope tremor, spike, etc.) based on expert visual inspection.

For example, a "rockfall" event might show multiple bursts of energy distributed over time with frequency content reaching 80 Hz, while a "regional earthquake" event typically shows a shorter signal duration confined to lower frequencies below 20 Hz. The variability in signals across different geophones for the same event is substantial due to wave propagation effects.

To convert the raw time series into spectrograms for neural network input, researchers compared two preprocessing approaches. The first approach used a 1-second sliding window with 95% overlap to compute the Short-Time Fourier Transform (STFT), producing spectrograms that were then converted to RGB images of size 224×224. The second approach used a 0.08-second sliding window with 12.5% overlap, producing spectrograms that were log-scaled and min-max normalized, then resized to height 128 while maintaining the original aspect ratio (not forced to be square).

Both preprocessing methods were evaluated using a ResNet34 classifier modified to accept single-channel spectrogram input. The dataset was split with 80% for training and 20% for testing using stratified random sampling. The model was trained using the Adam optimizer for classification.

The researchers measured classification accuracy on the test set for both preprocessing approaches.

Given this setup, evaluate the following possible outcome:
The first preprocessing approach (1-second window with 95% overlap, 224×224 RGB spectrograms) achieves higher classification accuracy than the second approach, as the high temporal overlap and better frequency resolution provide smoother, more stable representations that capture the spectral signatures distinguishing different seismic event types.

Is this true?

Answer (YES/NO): NO